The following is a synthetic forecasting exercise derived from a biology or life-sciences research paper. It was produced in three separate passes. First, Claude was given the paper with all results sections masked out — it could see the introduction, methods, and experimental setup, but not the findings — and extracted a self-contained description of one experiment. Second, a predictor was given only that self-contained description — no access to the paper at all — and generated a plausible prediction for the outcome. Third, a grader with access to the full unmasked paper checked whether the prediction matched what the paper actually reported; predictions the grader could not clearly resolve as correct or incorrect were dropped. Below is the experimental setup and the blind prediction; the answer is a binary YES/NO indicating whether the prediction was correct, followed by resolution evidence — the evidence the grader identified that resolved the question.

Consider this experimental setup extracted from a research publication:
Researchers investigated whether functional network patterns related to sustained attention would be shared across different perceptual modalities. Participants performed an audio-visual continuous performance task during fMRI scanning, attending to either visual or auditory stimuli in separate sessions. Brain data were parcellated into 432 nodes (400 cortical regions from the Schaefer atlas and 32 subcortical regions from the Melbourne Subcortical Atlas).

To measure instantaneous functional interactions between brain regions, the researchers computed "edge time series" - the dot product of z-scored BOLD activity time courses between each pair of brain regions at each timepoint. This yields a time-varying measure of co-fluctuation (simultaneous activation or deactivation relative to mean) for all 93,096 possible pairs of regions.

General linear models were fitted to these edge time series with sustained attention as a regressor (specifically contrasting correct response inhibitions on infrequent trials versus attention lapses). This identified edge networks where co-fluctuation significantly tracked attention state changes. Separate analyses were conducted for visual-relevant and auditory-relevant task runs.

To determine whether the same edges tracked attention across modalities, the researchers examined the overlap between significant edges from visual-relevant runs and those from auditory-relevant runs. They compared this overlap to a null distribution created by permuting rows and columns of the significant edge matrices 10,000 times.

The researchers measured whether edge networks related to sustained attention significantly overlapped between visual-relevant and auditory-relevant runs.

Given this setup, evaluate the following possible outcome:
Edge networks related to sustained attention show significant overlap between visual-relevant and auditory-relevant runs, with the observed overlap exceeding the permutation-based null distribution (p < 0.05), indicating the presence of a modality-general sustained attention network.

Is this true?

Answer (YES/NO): YES